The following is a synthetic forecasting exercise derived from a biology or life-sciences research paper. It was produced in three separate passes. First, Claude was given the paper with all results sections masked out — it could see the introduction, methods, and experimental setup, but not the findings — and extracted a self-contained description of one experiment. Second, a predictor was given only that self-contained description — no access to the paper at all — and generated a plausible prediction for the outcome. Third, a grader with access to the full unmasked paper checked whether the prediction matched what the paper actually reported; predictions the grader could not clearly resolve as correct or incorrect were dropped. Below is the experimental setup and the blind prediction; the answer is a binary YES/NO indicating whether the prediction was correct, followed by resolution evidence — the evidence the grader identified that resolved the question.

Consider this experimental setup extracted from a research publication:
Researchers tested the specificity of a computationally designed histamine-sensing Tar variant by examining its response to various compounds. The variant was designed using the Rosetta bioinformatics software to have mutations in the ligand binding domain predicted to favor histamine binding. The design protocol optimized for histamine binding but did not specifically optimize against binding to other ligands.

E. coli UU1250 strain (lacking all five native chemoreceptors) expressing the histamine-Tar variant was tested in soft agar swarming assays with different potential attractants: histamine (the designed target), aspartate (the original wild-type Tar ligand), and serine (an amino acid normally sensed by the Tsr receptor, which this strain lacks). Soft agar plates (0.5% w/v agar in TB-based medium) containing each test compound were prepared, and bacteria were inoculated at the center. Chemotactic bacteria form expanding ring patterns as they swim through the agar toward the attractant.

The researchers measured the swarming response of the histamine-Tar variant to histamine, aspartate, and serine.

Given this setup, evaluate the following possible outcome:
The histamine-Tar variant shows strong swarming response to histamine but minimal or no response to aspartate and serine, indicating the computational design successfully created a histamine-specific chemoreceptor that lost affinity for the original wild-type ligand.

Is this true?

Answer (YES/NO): NO